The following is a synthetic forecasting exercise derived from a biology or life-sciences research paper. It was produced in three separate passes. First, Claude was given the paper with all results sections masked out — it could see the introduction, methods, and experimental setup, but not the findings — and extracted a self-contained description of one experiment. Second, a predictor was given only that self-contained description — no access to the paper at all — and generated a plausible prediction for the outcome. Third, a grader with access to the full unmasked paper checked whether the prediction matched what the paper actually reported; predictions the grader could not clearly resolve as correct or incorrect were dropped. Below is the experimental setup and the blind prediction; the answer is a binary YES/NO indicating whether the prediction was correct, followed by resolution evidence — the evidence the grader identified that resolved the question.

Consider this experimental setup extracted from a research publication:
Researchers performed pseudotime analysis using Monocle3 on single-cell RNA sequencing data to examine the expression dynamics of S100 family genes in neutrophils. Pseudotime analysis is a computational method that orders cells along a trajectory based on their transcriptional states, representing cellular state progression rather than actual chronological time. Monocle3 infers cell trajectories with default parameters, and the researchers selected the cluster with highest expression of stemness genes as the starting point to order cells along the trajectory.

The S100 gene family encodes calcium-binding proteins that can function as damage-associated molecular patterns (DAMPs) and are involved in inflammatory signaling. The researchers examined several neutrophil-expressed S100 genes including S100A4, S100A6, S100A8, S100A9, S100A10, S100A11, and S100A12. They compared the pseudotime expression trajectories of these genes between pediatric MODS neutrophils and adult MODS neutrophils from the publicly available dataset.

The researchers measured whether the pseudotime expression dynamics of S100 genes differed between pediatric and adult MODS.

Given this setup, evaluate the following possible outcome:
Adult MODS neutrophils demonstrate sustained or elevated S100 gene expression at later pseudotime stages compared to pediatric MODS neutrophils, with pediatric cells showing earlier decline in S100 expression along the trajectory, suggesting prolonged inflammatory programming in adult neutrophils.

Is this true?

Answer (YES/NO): NO